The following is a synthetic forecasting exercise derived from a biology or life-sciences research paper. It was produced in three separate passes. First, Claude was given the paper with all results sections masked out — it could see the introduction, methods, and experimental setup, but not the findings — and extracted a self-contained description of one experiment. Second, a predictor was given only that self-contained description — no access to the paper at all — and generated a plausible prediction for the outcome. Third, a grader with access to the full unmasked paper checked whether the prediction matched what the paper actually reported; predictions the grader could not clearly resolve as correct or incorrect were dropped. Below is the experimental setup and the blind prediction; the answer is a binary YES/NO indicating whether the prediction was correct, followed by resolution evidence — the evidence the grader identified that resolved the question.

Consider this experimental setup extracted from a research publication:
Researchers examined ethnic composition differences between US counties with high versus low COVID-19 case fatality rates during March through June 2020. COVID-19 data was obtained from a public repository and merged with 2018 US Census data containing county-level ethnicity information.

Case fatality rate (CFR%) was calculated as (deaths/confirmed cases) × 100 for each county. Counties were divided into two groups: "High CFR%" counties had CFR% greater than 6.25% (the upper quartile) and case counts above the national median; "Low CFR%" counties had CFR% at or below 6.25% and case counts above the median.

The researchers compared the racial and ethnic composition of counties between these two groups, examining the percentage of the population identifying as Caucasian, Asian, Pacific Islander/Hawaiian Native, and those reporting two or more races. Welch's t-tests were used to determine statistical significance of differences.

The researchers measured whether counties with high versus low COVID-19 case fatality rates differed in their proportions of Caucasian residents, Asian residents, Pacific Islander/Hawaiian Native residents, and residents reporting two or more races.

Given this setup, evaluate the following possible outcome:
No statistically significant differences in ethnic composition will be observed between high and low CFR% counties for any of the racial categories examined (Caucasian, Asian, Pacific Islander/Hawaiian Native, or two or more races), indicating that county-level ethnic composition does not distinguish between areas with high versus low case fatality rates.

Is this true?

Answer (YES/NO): NO